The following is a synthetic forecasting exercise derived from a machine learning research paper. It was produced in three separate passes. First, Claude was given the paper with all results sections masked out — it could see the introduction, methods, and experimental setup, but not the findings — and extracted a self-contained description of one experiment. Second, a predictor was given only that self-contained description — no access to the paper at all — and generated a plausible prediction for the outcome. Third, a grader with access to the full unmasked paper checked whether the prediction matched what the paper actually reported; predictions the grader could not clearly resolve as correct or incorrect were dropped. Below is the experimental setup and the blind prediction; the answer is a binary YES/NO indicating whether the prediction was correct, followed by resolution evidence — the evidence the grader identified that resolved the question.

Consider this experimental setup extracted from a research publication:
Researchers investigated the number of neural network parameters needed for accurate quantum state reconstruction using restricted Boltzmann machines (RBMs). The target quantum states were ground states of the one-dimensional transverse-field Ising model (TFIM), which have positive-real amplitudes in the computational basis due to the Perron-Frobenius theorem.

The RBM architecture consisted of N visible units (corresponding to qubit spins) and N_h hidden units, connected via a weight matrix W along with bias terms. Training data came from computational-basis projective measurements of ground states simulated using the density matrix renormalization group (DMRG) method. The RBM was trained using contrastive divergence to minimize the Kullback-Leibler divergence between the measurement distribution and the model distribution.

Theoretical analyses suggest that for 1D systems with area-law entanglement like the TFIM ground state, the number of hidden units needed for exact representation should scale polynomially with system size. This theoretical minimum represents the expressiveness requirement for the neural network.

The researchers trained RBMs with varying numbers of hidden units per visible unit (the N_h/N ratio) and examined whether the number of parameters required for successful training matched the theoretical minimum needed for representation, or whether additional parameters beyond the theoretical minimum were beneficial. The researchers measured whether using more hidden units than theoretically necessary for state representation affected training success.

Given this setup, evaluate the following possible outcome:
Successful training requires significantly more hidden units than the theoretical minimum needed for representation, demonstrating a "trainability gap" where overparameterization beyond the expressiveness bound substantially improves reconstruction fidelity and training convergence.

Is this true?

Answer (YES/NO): YES